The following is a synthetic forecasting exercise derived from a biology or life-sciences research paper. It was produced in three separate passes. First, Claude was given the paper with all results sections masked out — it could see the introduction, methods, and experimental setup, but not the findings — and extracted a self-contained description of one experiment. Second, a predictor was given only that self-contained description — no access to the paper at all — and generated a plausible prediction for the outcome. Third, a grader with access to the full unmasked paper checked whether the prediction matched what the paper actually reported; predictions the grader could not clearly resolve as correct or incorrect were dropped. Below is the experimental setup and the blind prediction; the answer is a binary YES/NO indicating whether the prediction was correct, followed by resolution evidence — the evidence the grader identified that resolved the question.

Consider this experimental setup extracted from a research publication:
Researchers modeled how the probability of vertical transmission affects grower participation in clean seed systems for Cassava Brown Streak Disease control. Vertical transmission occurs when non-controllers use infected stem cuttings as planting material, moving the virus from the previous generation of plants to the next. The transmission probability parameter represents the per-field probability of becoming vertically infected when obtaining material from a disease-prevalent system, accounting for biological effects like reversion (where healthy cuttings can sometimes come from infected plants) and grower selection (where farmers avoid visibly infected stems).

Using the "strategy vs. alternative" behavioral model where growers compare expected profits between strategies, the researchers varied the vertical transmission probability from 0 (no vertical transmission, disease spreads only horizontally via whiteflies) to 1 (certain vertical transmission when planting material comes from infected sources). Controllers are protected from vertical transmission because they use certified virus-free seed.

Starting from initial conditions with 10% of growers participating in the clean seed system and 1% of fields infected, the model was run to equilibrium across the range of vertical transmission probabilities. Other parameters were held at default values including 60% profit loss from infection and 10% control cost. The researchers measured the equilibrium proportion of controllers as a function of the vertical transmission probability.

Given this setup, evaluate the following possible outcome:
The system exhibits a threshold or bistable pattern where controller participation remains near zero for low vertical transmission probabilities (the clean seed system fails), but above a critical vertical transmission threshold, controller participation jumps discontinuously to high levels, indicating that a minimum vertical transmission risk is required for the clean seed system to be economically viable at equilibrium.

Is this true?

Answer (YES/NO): NO